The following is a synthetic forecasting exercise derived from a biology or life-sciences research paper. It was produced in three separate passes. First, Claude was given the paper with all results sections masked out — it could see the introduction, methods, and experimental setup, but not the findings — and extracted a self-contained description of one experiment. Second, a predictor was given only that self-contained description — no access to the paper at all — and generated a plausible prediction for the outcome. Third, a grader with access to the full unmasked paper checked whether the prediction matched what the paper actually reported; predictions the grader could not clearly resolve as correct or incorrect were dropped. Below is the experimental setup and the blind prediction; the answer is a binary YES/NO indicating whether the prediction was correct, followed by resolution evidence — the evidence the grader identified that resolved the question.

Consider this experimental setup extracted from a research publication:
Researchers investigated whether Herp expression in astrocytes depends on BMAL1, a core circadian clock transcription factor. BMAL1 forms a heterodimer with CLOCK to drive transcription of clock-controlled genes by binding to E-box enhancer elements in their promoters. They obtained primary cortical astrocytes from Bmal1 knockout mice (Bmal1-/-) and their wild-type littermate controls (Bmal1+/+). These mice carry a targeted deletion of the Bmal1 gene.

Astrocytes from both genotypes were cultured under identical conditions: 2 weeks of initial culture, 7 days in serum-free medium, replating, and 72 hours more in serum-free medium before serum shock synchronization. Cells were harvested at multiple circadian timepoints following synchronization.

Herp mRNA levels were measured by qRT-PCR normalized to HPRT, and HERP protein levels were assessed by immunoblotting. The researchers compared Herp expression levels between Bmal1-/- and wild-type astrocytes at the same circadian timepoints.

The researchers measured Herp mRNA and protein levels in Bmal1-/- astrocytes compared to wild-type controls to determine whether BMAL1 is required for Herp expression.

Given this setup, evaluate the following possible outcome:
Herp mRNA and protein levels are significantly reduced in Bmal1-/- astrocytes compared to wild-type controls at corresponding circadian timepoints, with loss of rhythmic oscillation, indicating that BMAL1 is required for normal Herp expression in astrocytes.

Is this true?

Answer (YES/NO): YES